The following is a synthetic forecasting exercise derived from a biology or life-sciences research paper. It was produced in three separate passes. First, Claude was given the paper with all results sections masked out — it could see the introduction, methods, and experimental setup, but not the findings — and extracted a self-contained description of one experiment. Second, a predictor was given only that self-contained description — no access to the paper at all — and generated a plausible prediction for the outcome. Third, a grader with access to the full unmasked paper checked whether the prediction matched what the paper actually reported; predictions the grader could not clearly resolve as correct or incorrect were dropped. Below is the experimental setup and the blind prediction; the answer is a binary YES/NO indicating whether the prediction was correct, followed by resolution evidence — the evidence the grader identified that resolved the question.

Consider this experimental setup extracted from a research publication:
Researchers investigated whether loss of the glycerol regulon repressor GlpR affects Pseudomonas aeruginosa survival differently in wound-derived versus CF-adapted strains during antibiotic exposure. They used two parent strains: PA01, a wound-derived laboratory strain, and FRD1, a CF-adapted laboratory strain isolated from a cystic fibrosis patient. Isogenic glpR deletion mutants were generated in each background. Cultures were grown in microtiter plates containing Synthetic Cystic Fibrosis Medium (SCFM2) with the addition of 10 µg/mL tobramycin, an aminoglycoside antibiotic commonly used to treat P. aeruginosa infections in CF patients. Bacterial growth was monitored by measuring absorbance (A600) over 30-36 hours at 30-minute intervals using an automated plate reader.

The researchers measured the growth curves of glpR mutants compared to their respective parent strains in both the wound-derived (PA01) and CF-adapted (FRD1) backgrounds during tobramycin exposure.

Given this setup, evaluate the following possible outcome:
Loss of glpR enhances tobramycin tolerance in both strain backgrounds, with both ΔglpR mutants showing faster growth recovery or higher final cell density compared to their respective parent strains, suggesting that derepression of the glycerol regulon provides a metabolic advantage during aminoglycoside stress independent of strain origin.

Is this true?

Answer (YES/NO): NO